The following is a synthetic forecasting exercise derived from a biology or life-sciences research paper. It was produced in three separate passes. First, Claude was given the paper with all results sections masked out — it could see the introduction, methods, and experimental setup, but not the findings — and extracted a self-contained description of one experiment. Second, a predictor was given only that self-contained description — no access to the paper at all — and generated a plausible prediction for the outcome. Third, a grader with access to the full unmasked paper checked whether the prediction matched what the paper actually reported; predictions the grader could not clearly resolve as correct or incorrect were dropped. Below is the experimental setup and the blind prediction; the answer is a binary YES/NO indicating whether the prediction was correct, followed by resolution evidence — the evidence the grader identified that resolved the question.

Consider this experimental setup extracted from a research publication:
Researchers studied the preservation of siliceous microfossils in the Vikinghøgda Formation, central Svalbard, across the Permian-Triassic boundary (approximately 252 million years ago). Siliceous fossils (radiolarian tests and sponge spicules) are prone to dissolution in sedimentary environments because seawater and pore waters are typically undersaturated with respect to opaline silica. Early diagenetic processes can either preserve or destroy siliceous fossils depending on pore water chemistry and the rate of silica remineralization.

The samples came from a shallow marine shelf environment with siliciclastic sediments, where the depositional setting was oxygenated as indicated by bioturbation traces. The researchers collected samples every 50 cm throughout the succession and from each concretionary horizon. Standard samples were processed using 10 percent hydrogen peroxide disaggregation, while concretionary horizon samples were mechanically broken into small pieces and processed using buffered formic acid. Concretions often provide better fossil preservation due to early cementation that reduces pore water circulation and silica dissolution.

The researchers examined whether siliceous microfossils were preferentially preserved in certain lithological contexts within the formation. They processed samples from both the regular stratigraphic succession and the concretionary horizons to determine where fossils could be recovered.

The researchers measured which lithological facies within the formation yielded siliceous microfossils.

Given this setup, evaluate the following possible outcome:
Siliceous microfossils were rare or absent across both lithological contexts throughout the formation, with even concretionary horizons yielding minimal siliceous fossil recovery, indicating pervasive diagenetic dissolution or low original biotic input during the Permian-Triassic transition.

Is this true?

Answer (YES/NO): NO